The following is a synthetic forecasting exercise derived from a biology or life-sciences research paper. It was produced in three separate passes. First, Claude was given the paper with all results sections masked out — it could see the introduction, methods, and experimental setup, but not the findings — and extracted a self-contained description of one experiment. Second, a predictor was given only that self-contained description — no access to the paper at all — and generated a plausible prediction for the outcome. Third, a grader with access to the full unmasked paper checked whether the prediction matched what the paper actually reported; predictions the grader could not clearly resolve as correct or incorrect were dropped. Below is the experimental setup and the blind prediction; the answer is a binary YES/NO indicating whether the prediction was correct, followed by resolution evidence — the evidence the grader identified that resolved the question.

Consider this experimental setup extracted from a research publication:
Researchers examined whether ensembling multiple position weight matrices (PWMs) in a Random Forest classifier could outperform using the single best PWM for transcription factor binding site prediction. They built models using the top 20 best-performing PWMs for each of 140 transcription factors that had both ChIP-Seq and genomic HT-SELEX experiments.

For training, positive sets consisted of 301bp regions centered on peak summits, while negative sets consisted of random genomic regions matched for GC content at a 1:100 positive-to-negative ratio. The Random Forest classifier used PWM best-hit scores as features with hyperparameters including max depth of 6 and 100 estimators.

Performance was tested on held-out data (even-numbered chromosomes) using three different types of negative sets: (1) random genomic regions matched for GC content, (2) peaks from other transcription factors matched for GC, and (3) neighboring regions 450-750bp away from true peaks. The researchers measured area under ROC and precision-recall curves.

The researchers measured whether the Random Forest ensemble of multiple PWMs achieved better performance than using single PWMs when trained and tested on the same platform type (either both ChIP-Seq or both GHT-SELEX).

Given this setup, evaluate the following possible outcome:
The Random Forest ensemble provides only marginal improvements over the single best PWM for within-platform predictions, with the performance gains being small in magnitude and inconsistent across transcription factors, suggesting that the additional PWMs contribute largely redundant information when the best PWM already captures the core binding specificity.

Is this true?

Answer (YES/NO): NO